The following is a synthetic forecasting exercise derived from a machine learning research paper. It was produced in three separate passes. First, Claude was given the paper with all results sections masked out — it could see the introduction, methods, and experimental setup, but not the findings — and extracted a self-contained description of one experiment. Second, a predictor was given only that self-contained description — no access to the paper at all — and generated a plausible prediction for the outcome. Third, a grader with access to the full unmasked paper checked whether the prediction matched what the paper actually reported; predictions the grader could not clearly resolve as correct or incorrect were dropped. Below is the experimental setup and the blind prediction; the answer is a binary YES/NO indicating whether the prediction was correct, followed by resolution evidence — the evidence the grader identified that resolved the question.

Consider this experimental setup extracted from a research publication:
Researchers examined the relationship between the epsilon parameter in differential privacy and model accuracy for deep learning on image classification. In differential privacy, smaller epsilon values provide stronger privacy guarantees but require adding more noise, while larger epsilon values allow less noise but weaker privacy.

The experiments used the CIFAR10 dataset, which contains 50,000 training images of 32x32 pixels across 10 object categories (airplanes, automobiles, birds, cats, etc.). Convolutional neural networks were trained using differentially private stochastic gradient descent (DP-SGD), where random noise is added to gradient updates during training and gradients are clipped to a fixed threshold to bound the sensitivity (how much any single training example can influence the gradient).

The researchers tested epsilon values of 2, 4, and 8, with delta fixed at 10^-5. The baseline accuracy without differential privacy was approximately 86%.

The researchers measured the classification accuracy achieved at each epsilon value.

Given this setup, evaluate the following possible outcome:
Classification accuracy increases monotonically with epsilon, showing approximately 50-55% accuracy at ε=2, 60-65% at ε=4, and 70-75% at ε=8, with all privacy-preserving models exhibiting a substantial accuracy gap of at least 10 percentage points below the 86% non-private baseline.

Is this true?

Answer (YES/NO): NO